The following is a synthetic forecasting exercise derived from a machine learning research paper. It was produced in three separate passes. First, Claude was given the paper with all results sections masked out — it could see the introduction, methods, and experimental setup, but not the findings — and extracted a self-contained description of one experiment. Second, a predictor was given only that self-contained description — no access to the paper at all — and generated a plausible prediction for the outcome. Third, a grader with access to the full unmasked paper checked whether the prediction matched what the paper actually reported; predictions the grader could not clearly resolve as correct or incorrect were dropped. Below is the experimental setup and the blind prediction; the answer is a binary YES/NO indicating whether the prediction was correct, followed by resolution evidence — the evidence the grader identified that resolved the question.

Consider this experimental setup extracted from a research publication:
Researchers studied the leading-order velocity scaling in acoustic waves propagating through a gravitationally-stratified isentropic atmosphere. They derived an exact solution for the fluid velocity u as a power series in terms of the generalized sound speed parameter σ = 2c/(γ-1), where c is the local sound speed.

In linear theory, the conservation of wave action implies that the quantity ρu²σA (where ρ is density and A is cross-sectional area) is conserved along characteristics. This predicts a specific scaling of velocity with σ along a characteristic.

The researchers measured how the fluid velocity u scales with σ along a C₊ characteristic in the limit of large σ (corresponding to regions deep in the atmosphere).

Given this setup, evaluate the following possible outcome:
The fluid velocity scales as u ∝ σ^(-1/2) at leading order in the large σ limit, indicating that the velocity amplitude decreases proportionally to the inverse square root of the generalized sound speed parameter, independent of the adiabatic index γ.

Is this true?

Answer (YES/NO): NO